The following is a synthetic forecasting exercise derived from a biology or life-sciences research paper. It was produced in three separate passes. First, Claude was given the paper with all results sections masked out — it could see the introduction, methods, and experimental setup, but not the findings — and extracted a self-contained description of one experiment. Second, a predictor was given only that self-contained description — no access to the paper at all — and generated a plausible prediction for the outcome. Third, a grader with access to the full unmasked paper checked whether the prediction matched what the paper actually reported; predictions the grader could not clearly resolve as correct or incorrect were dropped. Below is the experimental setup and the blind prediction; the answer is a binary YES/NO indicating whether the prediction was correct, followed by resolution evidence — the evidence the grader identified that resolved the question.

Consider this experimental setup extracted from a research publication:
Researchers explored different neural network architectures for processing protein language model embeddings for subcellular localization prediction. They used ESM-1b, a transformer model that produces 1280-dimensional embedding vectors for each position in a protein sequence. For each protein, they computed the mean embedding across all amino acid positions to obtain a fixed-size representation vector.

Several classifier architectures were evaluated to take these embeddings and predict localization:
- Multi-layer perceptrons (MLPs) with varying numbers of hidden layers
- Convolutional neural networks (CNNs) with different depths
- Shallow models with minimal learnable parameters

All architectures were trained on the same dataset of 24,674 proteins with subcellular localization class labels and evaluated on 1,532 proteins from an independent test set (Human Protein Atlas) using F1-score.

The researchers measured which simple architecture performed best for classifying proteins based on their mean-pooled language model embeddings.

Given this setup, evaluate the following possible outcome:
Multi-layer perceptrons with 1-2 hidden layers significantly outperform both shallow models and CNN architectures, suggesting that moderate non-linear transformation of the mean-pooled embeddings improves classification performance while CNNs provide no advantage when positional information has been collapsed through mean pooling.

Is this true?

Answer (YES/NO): NO